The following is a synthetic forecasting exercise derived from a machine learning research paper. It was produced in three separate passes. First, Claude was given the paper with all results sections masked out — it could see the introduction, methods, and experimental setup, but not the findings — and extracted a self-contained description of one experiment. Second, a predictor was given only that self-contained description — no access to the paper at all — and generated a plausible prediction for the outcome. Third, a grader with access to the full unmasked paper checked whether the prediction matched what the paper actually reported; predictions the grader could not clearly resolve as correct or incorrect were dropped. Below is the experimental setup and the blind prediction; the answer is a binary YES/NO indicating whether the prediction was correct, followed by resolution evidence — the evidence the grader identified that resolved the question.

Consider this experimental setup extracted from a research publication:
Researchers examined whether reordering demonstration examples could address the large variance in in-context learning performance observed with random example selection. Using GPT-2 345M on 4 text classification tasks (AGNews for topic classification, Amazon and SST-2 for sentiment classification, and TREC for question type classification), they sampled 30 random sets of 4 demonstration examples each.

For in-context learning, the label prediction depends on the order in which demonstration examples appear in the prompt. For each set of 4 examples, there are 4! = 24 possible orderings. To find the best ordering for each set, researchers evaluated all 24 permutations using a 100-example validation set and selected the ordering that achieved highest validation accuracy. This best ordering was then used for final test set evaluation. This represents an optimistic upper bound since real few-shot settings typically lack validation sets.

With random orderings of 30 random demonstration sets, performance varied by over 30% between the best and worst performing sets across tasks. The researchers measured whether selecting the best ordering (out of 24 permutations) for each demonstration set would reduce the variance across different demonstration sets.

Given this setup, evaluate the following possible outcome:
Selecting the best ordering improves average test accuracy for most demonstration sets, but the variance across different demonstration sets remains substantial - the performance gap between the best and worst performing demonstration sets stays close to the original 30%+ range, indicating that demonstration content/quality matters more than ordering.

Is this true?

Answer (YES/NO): YES